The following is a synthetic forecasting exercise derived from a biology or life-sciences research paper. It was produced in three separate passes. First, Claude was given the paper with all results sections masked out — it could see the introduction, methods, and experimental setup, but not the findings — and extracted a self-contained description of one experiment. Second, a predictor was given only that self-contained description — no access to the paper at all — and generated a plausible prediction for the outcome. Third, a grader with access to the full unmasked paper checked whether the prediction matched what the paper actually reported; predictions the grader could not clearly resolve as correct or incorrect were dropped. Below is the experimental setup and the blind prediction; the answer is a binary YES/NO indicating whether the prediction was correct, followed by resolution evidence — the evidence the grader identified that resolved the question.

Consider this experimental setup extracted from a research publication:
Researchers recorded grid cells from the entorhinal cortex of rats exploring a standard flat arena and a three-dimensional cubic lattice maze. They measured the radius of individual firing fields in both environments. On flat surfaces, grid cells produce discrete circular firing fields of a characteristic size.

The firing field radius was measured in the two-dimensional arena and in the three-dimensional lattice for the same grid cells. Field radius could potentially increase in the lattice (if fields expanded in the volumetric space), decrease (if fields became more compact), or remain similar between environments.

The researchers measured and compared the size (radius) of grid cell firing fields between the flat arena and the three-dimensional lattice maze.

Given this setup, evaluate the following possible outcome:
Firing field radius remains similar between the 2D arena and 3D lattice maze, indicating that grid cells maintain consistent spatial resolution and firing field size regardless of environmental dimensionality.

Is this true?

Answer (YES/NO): NO